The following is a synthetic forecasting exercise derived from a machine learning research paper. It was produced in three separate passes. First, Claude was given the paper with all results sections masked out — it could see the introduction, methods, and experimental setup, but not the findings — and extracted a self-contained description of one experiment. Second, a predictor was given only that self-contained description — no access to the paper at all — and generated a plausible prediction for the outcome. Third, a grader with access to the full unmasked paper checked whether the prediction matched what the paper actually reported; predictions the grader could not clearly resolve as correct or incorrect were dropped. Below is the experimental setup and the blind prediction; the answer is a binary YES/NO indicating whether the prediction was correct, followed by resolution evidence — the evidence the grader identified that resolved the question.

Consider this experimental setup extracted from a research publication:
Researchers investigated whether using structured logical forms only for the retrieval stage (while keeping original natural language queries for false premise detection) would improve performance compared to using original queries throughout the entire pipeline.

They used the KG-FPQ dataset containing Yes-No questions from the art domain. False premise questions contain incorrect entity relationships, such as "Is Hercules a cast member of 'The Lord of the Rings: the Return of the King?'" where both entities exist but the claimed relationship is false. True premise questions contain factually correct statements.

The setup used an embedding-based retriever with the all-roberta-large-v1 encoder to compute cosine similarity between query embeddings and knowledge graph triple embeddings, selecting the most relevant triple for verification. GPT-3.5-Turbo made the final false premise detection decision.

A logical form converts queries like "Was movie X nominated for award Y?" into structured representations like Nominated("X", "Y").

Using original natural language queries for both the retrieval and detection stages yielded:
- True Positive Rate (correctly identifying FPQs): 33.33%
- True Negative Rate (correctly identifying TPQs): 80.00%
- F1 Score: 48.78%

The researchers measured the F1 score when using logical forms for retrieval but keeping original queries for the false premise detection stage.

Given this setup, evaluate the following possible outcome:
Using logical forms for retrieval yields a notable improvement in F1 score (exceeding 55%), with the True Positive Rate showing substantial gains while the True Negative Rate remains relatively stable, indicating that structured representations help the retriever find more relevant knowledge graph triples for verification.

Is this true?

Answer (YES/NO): NO